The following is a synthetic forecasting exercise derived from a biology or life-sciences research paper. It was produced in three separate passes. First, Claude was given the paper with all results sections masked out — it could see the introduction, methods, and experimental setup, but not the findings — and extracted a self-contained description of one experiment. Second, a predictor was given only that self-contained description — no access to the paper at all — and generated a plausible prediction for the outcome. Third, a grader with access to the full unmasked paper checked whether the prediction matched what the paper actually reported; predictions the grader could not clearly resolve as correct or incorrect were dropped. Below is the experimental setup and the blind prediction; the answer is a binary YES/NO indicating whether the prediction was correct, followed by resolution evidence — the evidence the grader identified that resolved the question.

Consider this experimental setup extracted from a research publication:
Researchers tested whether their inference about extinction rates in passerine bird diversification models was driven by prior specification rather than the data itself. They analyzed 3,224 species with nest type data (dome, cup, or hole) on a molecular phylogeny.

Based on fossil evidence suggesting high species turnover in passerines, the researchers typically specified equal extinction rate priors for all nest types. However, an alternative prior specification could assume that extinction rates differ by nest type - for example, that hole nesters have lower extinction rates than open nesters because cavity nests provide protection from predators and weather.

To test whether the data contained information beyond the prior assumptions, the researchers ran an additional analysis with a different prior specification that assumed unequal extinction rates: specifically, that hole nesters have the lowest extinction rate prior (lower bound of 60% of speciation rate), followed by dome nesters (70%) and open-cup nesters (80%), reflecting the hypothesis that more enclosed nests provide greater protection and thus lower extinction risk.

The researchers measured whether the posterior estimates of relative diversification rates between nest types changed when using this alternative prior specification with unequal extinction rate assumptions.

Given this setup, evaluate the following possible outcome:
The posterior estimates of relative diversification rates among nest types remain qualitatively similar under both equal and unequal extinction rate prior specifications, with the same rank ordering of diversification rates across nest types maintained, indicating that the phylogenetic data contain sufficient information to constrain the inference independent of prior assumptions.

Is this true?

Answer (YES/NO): YES